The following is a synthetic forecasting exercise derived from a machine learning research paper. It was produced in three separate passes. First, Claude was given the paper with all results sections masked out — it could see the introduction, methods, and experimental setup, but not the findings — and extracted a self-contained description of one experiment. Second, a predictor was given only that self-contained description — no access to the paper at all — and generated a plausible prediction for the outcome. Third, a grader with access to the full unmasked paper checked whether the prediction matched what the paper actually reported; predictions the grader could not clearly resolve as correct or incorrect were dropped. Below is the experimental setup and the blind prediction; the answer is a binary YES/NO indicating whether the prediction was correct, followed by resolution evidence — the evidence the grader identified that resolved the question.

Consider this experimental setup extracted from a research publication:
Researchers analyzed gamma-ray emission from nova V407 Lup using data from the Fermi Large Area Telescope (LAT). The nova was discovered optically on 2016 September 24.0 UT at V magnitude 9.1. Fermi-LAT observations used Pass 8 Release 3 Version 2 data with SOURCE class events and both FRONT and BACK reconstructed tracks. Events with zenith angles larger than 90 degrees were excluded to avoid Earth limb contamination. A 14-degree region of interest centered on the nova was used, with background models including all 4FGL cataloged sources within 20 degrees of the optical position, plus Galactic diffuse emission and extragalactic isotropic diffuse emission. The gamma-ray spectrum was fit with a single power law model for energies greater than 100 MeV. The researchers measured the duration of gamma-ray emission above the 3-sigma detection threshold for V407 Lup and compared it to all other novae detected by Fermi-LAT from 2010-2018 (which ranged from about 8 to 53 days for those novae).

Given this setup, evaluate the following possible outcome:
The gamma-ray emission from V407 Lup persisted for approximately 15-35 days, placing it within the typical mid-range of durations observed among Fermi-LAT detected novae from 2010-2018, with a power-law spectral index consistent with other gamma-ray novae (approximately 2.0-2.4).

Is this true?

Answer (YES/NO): NO